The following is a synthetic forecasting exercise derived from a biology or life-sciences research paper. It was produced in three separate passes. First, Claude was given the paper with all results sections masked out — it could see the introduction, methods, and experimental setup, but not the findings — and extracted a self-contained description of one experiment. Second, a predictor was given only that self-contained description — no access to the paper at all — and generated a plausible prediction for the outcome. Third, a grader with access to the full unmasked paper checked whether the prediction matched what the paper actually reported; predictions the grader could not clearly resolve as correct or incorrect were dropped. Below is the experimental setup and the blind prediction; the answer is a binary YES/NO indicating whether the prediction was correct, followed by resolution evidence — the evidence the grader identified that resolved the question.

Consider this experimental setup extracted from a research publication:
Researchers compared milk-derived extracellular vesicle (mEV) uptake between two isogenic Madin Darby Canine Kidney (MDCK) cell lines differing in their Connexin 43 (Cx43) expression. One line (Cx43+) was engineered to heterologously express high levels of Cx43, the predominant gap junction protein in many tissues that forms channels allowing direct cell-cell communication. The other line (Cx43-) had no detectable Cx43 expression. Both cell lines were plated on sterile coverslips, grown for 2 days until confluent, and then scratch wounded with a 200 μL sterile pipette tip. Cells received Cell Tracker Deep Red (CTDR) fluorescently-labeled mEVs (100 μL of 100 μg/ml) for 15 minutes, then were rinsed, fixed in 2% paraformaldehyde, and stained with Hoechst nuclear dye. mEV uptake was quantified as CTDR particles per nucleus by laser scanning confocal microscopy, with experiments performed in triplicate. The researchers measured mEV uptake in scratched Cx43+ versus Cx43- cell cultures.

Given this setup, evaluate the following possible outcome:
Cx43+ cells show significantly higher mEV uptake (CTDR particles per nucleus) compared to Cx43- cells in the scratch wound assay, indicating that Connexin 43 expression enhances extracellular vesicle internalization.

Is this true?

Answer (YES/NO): YES